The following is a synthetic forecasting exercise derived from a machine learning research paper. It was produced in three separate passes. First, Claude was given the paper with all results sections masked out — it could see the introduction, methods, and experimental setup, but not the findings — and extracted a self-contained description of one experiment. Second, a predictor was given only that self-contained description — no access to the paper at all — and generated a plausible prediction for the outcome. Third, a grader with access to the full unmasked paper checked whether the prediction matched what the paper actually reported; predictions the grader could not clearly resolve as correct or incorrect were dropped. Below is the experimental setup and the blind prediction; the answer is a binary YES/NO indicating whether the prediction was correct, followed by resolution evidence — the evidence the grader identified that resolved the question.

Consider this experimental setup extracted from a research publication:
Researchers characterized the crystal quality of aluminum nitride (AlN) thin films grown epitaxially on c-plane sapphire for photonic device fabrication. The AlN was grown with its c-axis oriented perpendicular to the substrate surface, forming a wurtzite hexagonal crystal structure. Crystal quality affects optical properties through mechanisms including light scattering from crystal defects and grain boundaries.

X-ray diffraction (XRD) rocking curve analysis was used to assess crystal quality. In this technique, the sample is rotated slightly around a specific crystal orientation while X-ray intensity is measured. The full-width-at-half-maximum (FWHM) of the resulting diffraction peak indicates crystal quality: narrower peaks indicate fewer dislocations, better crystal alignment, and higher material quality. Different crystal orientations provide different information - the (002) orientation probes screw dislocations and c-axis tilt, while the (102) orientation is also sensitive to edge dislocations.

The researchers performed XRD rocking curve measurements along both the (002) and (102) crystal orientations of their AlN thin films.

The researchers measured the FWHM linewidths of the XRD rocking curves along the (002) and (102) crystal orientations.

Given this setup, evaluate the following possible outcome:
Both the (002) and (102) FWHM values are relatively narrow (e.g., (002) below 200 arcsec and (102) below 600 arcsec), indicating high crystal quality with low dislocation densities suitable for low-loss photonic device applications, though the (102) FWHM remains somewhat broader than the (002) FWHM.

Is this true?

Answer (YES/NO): NO